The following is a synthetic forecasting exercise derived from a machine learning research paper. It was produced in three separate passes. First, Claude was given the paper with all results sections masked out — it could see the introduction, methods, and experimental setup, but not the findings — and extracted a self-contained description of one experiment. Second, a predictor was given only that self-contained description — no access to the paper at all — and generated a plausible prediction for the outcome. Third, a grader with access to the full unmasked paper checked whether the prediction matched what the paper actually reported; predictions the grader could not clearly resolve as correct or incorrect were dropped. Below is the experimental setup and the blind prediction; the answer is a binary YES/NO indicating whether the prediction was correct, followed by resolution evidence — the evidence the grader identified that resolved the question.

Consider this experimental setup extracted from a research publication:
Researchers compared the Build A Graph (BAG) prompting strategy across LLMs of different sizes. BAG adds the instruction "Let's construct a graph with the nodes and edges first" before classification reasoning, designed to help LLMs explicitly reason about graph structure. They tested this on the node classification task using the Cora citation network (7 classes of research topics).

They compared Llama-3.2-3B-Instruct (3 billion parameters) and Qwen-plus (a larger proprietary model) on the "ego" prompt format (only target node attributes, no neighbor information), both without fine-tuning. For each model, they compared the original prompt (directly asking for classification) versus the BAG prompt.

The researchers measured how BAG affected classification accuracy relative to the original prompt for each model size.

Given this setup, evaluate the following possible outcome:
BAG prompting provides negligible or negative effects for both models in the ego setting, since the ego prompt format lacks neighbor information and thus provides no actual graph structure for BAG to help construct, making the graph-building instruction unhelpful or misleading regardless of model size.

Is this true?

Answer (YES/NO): NO